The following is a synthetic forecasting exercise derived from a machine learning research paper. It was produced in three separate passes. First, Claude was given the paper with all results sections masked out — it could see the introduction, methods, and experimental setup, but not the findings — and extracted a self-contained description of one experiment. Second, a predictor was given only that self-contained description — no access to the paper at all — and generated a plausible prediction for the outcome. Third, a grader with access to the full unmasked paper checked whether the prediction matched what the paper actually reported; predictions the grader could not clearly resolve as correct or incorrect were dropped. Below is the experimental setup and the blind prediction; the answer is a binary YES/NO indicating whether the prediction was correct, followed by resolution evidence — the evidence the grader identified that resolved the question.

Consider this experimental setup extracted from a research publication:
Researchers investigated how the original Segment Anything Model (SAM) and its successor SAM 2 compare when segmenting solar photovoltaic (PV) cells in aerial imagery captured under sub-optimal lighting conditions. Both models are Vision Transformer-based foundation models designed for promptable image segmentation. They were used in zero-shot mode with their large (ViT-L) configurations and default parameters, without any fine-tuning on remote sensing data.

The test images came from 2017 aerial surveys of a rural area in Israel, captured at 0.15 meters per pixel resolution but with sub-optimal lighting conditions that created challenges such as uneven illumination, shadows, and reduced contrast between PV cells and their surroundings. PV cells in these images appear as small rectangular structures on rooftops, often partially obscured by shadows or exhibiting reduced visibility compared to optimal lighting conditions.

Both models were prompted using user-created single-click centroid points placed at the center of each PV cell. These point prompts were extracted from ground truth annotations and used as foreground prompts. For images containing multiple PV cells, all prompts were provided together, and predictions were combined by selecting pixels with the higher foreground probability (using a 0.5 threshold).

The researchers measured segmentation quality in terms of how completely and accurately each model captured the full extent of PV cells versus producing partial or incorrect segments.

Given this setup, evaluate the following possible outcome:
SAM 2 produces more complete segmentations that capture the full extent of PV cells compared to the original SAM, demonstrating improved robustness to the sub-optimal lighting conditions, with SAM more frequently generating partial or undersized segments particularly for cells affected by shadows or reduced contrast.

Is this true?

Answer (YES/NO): YES